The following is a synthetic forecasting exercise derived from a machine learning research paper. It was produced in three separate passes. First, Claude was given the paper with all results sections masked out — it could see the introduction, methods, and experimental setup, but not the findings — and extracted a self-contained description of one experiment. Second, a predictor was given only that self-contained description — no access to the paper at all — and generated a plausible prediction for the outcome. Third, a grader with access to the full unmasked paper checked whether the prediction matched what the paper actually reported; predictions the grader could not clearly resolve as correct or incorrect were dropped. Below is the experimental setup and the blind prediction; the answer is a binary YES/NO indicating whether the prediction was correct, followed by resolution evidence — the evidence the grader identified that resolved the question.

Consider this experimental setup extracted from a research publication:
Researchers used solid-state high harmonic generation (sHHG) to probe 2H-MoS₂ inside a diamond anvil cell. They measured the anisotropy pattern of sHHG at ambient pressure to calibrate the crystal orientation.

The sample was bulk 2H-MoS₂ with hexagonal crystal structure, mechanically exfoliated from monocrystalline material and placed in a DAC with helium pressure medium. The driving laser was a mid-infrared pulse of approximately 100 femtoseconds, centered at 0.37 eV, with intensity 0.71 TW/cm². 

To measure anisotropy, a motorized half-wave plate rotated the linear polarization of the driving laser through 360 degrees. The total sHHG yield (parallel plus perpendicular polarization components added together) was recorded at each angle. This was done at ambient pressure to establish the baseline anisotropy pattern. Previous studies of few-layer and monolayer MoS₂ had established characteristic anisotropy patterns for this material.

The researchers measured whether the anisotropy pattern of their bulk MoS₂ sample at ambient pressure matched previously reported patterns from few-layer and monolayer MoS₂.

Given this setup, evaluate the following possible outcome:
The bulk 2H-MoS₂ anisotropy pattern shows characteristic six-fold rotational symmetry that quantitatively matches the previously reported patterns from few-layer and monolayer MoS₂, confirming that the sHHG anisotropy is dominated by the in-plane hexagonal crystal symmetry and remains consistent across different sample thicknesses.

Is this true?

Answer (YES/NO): YES